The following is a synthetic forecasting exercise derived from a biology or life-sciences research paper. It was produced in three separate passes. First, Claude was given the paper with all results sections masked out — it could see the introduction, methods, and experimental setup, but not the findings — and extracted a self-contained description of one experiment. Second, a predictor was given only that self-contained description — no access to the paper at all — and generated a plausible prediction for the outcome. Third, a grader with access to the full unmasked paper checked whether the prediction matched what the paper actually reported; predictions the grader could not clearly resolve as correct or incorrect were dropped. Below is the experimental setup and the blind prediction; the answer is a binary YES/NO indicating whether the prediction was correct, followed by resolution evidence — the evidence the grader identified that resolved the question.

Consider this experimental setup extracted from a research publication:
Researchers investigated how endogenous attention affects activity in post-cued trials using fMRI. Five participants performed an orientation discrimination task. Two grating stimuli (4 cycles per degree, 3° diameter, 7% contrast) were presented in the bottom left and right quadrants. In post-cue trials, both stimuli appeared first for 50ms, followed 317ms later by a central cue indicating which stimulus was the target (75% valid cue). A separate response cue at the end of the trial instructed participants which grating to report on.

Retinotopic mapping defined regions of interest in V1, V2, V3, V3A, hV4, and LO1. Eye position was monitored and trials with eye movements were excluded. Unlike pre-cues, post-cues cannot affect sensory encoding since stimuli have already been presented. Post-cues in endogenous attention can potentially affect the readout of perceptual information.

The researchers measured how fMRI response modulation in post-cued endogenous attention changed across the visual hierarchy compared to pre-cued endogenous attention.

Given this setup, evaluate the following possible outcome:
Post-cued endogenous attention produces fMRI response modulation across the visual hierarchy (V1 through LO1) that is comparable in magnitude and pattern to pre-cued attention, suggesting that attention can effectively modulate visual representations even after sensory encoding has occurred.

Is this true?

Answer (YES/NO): NO